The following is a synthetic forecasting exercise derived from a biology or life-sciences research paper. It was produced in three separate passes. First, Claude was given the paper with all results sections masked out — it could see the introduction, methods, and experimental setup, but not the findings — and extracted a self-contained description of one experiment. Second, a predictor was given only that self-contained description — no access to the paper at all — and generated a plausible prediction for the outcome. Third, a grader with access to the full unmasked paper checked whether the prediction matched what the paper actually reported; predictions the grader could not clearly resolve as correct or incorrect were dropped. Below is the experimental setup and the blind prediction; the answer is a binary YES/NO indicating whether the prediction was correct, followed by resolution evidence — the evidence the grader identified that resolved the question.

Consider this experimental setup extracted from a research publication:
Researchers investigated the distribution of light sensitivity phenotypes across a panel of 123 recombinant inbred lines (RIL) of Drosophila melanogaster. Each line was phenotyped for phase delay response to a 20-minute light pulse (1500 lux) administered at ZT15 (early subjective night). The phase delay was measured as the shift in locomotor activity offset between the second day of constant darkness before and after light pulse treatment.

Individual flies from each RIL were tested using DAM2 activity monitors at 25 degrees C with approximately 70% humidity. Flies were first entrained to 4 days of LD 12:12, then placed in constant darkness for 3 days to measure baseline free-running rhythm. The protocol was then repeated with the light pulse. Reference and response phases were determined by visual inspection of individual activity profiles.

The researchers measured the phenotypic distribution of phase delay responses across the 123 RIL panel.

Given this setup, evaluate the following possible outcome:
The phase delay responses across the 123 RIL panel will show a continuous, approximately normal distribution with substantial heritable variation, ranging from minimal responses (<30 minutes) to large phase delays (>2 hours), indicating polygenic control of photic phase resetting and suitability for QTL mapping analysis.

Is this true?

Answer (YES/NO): NO